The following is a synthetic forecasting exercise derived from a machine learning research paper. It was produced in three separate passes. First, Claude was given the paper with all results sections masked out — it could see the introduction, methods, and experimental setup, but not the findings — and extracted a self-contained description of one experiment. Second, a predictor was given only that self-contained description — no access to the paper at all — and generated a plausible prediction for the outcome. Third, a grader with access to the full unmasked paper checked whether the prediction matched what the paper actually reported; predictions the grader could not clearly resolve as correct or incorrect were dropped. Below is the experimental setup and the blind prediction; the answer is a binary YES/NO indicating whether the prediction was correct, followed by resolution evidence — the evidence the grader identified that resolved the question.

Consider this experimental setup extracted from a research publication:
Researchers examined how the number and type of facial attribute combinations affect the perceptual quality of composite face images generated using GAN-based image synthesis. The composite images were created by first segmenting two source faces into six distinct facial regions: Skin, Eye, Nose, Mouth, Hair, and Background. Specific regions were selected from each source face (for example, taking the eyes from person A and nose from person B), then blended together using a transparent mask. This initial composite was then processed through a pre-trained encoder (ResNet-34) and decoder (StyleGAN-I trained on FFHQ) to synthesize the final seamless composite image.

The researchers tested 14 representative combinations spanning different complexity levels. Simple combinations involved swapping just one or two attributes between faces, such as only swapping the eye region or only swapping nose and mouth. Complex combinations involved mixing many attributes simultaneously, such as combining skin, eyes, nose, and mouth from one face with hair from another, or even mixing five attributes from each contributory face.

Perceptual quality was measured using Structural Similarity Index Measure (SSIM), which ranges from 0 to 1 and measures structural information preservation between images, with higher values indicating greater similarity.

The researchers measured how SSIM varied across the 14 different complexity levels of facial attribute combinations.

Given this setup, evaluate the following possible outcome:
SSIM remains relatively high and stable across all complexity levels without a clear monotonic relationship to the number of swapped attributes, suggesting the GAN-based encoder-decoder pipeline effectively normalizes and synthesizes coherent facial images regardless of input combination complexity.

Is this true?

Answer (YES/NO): YES